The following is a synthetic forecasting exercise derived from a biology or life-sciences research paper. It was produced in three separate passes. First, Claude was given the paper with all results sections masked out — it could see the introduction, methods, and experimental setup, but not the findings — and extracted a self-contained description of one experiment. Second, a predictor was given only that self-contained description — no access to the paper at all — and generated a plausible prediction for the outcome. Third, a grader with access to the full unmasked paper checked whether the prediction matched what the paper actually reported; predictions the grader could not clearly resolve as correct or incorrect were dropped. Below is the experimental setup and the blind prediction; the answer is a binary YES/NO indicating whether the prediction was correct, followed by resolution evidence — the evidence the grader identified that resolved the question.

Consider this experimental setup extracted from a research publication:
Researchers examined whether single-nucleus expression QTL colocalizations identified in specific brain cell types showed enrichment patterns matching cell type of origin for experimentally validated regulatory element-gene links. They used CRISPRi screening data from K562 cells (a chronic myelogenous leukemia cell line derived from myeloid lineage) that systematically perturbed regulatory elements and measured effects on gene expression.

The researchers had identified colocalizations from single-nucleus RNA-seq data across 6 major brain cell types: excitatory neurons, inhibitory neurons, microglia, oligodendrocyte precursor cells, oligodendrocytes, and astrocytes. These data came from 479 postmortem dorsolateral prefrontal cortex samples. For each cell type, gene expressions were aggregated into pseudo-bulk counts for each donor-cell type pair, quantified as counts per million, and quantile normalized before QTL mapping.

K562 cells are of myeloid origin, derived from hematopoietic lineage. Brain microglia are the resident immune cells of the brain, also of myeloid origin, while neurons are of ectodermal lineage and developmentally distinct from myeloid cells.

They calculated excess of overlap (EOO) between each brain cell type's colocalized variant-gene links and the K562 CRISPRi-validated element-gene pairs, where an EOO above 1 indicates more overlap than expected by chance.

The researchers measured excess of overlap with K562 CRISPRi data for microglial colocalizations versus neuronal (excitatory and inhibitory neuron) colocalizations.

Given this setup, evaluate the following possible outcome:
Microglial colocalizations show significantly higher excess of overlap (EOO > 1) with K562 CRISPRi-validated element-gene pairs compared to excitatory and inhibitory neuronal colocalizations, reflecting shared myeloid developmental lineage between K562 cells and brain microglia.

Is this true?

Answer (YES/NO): YES